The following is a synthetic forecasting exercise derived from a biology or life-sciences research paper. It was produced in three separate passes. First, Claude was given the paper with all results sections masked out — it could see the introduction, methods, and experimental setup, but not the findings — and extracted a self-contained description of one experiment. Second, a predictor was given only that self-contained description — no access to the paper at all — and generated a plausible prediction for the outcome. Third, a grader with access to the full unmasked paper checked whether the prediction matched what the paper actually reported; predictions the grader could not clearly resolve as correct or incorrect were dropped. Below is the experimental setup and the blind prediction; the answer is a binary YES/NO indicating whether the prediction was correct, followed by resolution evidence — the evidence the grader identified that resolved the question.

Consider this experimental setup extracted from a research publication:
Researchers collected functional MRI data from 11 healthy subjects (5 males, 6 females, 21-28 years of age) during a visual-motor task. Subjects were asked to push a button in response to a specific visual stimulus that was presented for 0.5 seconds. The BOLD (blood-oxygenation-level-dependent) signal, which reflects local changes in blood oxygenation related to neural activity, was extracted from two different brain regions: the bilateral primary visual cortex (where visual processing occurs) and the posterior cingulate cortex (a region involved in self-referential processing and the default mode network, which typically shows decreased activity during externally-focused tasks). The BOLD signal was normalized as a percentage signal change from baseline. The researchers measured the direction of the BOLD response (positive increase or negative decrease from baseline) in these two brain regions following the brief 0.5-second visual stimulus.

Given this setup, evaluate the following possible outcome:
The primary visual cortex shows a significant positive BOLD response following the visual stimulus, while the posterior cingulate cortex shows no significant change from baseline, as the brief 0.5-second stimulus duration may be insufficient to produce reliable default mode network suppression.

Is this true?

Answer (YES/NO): NO